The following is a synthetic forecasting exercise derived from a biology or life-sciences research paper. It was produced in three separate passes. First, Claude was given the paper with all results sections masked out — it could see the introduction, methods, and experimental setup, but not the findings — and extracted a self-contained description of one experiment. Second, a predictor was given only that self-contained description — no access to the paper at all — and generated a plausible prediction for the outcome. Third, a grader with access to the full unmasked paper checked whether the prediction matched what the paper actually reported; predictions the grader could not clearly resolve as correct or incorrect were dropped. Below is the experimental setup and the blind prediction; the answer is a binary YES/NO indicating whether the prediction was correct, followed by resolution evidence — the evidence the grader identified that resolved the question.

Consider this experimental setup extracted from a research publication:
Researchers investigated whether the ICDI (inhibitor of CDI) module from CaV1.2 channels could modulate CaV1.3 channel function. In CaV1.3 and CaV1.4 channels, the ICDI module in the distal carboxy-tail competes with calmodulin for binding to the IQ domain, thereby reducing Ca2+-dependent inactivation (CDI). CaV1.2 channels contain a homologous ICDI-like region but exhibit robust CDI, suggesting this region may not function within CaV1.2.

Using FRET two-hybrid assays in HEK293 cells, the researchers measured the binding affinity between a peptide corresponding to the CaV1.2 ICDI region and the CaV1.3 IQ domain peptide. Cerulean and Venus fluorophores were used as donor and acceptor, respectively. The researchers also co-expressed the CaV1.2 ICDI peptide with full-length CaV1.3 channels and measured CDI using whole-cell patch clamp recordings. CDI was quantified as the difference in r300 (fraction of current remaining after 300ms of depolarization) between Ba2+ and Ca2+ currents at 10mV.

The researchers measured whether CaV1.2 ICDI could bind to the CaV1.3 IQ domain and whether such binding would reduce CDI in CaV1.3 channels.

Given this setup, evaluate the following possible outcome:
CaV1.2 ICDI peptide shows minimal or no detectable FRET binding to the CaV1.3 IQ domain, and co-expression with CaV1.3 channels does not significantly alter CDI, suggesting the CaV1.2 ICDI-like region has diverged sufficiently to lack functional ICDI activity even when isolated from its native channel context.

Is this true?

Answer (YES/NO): NO